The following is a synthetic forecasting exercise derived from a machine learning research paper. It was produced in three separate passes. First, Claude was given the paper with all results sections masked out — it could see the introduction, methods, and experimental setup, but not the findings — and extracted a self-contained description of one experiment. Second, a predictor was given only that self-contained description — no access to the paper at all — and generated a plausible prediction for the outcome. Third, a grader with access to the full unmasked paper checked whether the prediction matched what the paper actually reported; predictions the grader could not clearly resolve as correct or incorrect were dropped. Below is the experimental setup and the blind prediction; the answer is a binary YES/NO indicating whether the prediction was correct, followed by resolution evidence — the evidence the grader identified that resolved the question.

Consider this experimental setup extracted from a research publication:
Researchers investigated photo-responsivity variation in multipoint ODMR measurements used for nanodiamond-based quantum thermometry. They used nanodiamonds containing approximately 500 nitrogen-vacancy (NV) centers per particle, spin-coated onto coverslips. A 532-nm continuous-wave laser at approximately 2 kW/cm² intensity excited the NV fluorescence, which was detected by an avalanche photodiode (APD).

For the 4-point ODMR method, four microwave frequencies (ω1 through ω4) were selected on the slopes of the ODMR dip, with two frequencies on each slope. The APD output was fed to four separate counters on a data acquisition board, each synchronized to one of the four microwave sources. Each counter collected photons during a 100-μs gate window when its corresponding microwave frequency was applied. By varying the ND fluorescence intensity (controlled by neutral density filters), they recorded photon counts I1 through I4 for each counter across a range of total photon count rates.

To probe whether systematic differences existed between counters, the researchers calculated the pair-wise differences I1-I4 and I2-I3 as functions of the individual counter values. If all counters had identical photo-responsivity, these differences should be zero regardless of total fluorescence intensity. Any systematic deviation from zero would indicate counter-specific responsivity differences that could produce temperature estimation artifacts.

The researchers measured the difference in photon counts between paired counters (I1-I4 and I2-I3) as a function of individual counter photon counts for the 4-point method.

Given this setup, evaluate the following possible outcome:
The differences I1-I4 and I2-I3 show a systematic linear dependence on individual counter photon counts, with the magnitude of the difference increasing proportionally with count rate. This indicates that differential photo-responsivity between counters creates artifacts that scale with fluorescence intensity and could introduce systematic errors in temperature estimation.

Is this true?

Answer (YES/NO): NO